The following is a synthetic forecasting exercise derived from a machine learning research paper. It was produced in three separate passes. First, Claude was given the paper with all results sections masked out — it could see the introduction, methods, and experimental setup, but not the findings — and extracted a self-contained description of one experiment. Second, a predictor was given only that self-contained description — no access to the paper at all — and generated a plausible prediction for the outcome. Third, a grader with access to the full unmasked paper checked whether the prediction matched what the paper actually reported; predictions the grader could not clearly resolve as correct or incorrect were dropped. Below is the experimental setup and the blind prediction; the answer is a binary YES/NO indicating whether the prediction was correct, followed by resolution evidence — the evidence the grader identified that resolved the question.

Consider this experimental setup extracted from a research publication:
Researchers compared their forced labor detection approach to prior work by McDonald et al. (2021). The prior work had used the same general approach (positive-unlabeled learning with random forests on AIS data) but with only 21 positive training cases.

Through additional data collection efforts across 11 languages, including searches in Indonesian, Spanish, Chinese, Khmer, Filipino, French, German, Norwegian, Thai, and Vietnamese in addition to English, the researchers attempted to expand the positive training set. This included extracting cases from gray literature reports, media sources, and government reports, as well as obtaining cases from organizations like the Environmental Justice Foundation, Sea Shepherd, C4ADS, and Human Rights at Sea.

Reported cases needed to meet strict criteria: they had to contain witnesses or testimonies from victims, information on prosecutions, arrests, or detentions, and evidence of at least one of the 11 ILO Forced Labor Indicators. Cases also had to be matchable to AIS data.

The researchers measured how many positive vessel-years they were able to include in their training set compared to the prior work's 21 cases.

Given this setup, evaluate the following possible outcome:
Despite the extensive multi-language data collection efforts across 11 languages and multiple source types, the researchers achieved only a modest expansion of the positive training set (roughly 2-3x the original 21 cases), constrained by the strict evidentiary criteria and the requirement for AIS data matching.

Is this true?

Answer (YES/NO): NO